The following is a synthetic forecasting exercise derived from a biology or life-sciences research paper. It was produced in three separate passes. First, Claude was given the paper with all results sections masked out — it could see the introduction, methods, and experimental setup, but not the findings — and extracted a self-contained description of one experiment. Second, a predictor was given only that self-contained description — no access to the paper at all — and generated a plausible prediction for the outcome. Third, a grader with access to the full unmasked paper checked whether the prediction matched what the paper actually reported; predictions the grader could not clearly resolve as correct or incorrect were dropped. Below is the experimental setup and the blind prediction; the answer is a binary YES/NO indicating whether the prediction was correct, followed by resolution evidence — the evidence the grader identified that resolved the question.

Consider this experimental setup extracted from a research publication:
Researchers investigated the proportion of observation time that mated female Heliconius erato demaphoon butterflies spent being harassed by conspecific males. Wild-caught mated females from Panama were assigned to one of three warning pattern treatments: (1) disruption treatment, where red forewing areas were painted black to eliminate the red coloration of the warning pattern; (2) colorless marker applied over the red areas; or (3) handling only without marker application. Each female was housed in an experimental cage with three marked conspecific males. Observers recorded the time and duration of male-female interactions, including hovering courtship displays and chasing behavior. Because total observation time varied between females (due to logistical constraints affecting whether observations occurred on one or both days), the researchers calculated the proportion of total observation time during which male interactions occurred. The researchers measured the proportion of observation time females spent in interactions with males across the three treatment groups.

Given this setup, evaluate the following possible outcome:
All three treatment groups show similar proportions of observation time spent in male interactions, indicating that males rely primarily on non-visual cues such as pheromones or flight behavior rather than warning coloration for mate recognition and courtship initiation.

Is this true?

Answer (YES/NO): NO